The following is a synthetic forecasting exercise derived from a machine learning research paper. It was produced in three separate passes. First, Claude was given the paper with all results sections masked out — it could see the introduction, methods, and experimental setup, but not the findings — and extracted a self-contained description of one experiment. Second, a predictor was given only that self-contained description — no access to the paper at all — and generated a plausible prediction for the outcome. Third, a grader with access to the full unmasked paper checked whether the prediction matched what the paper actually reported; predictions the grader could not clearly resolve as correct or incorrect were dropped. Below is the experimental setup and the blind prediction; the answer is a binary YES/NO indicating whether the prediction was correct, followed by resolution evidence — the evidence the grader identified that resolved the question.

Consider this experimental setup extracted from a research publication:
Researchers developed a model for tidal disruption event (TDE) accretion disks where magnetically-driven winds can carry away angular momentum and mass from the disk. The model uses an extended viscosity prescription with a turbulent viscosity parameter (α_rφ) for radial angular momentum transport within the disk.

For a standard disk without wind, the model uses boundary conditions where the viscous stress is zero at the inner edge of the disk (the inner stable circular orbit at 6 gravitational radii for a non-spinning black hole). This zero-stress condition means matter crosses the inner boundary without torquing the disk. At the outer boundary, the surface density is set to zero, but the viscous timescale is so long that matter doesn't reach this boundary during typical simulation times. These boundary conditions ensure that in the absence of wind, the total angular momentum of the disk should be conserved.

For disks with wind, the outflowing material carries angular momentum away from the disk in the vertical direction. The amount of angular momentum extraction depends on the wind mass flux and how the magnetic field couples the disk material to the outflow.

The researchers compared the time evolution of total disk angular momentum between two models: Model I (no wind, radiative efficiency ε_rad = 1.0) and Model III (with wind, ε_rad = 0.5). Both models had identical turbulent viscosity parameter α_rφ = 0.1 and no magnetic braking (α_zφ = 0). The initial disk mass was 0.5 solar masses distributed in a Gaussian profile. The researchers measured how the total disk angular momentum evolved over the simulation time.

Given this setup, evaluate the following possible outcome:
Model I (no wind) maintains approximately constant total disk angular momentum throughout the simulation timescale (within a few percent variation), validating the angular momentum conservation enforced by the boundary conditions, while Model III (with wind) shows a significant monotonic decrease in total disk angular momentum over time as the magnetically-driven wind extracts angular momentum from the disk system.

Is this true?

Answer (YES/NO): YES